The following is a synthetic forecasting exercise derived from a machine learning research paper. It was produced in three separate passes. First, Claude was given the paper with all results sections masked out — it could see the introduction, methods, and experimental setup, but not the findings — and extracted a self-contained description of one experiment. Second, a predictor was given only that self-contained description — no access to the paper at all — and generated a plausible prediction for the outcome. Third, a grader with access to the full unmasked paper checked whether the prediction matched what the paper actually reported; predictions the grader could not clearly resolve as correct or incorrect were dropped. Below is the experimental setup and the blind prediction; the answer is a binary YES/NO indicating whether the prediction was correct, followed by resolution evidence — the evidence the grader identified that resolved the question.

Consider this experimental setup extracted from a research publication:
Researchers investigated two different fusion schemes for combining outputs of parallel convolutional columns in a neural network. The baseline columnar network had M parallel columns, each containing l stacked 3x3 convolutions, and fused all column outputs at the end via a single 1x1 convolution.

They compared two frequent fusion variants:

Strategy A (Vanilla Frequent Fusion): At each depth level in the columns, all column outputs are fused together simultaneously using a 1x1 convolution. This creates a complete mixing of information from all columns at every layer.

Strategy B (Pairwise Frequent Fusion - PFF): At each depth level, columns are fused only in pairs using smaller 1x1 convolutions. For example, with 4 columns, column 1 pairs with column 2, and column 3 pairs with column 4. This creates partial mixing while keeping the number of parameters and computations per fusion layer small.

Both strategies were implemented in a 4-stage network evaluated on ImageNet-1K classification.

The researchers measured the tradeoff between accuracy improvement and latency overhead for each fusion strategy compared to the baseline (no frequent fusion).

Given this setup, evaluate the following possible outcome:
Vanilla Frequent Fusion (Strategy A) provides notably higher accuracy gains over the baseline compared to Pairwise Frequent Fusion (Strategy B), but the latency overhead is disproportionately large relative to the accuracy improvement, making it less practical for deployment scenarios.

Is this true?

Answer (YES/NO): NO